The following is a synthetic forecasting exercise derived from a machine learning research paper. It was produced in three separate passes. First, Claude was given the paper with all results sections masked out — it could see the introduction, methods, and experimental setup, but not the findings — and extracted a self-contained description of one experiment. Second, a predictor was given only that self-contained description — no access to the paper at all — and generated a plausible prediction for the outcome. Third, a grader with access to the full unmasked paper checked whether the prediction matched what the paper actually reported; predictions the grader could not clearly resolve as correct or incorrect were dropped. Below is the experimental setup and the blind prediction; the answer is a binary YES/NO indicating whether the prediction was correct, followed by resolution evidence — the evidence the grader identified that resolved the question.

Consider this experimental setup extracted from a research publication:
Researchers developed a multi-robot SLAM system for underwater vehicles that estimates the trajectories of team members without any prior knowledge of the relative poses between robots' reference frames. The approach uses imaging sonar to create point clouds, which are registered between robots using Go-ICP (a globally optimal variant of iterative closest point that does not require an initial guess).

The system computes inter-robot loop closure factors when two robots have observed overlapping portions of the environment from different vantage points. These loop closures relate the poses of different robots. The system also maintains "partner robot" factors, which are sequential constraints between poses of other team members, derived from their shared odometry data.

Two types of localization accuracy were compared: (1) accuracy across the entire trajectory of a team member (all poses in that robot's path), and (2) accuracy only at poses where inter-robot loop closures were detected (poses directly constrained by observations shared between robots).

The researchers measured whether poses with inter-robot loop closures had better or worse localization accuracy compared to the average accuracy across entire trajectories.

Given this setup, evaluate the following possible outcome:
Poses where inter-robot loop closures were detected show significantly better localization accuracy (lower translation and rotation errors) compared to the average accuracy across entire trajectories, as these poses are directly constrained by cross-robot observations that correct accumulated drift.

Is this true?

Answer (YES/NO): YES